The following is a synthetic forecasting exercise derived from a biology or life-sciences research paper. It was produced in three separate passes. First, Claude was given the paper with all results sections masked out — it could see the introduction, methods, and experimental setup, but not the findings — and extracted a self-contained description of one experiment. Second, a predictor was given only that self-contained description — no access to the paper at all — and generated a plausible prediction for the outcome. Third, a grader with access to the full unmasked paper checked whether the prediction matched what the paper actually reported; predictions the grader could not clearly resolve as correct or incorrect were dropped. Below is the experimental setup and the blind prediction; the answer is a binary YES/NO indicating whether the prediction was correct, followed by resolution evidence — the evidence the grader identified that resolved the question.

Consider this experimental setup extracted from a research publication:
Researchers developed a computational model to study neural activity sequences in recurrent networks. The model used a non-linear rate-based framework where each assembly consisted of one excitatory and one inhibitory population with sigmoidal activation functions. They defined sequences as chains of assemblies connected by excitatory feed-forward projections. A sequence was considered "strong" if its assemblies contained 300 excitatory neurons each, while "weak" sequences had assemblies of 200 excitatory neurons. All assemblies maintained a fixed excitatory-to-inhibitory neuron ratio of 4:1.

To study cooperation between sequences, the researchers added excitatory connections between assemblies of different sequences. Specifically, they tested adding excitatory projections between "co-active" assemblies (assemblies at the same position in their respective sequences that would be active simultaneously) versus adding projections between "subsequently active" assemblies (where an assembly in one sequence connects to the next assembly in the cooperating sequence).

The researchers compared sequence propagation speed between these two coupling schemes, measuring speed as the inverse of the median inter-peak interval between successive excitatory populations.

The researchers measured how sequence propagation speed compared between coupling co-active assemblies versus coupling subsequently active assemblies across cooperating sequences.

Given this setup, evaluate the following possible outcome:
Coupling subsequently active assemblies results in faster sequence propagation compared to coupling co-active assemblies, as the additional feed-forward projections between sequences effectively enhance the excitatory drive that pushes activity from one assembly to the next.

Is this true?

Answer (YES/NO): YES